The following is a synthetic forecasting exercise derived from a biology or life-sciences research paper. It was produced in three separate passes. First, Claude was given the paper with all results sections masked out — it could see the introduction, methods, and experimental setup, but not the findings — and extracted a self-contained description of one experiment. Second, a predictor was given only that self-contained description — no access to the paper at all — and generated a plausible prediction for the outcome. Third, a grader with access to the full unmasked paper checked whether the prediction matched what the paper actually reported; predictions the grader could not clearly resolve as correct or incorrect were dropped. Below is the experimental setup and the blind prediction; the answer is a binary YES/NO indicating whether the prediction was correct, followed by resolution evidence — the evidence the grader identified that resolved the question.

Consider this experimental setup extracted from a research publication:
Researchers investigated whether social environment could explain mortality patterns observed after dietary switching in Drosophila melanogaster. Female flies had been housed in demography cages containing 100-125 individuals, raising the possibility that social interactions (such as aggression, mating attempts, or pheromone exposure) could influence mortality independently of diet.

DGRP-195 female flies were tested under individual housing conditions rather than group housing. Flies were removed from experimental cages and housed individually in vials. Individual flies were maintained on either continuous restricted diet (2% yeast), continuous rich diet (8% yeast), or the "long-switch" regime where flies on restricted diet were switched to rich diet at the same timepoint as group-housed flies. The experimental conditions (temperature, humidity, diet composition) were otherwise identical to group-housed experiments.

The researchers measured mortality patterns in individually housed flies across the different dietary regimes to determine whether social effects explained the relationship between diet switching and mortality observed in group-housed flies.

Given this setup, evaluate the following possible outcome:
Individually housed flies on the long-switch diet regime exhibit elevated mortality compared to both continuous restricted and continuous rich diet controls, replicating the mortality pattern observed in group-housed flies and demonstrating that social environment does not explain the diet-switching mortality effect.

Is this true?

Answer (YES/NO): YES